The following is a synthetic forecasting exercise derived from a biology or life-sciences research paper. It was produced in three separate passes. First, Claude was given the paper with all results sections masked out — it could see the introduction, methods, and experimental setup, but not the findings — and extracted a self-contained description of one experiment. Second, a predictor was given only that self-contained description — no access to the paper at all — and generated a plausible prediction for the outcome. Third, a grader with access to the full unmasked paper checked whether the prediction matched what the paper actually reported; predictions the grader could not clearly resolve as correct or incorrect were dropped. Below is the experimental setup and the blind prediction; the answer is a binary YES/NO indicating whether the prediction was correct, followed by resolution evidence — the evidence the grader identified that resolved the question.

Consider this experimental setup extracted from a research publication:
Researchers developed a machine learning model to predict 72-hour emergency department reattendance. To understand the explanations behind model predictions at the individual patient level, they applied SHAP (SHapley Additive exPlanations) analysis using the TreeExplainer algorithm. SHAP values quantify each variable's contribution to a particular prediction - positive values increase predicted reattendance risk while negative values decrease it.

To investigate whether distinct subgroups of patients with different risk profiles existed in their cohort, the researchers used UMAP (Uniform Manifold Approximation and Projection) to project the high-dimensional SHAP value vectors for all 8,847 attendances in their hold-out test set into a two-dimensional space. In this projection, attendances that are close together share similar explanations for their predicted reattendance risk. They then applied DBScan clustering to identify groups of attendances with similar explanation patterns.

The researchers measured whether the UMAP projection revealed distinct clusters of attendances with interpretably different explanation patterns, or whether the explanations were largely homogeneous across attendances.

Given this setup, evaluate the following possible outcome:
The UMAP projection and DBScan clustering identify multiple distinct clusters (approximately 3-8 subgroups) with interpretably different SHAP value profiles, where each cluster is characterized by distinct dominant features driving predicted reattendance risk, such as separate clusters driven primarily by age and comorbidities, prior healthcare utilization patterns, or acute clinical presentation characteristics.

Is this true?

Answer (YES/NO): YES